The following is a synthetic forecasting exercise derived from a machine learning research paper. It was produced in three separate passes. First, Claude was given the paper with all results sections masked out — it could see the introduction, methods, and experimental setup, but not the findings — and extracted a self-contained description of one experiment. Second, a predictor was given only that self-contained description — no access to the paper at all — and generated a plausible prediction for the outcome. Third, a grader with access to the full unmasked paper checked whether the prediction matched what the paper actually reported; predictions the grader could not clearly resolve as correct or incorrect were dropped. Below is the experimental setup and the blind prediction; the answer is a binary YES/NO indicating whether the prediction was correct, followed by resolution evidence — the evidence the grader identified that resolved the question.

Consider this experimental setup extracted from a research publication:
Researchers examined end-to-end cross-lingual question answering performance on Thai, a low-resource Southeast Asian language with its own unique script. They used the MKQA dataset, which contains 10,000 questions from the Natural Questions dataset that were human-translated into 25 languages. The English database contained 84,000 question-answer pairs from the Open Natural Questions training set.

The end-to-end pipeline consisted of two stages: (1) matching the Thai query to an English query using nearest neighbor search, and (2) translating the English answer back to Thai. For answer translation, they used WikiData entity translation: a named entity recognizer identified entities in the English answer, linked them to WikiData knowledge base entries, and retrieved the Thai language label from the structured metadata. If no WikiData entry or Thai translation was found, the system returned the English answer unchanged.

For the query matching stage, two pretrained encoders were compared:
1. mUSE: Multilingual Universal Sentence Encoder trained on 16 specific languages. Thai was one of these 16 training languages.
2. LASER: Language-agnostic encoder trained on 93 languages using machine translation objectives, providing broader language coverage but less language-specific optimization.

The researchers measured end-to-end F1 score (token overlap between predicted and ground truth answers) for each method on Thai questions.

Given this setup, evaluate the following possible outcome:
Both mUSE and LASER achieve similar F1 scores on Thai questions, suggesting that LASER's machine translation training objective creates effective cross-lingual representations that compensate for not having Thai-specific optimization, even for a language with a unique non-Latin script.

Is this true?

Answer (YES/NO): NO